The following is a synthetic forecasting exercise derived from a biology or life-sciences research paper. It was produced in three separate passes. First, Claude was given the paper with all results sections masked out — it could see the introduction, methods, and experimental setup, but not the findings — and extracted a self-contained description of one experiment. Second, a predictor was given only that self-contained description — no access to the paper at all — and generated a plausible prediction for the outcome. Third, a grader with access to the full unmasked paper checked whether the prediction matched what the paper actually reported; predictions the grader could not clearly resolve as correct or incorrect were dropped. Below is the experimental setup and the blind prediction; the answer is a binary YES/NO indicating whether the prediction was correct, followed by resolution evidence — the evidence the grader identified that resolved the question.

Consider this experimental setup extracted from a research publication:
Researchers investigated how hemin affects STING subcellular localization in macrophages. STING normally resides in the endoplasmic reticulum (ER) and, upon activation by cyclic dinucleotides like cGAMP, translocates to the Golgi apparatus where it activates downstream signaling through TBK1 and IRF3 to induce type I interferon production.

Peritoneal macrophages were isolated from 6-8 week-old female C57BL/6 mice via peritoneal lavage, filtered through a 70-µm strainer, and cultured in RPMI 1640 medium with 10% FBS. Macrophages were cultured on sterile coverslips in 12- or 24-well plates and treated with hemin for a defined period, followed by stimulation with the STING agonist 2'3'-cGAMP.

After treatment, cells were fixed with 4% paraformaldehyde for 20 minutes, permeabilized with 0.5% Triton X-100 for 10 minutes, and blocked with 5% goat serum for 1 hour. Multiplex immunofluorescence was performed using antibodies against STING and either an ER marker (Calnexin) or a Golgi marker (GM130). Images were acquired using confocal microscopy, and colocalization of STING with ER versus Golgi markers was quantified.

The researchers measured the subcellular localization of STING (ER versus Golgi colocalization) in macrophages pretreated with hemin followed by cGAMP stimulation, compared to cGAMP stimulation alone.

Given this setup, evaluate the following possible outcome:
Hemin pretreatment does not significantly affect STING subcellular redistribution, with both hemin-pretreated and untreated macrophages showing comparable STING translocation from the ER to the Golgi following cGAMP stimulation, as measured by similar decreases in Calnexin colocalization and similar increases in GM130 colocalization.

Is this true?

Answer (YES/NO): NO